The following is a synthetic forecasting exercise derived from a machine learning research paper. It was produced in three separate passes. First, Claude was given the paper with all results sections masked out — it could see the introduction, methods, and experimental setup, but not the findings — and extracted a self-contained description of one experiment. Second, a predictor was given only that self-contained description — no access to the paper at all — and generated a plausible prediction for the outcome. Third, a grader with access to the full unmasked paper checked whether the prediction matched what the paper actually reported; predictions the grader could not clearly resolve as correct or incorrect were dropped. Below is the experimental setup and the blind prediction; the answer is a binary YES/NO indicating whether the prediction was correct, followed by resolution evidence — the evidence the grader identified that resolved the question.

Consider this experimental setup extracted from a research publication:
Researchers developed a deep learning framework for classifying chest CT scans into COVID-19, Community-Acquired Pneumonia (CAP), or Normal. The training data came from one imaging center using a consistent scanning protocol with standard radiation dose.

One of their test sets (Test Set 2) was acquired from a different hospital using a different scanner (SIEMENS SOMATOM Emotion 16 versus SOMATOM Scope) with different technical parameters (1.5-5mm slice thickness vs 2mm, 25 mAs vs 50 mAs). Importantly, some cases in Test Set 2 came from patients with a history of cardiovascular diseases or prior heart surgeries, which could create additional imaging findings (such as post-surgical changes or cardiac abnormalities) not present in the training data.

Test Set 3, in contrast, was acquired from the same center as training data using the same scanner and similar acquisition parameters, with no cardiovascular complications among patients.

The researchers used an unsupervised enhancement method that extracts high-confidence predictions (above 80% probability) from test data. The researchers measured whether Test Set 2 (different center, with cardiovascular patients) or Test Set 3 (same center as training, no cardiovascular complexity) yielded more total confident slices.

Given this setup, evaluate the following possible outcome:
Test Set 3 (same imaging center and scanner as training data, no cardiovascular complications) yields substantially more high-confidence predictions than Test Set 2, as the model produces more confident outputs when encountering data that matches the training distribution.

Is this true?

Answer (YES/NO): NO